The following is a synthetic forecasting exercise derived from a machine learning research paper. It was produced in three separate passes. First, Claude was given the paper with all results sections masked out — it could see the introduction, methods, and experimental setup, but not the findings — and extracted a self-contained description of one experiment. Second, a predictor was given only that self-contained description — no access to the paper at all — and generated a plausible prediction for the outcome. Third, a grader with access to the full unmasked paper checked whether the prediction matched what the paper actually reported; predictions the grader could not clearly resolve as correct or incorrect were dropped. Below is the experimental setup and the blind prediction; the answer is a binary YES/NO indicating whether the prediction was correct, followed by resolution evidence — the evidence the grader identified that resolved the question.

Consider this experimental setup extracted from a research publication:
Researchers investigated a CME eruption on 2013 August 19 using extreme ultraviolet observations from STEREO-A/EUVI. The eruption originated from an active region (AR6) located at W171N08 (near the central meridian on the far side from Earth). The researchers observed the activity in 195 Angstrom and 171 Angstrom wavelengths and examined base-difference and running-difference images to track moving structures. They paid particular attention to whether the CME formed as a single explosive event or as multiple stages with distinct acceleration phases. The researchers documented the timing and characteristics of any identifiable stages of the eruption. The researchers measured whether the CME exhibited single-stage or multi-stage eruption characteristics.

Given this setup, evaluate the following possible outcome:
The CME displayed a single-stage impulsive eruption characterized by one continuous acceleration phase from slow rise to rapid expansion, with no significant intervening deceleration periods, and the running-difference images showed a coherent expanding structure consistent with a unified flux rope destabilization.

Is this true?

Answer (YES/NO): NO